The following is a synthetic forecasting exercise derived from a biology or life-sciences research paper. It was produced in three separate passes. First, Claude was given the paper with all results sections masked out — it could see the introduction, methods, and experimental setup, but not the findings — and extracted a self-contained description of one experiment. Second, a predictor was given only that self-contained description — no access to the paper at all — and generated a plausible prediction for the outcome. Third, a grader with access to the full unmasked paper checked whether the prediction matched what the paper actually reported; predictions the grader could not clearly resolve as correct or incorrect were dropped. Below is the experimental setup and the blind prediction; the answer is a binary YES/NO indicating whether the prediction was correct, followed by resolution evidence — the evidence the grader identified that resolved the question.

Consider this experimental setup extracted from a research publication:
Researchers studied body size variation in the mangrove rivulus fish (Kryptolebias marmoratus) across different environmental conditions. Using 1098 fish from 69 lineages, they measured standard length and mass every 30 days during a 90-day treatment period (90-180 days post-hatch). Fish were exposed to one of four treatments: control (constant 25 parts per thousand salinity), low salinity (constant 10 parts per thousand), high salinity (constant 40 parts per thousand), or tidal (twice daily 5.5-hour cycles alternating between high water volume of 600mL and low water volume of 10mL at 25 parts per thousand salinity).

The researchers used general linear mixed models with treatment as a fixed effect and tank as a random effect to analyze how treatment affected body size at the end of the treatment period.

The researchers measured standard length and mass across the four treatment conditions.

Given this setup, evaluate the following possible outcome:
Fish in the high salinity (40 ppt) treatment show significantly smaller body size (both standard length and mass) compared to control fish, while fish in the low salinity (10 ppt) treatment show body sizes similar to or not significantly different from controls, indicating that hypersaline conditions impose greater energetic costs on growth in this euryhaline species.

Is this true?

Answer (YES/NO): NO